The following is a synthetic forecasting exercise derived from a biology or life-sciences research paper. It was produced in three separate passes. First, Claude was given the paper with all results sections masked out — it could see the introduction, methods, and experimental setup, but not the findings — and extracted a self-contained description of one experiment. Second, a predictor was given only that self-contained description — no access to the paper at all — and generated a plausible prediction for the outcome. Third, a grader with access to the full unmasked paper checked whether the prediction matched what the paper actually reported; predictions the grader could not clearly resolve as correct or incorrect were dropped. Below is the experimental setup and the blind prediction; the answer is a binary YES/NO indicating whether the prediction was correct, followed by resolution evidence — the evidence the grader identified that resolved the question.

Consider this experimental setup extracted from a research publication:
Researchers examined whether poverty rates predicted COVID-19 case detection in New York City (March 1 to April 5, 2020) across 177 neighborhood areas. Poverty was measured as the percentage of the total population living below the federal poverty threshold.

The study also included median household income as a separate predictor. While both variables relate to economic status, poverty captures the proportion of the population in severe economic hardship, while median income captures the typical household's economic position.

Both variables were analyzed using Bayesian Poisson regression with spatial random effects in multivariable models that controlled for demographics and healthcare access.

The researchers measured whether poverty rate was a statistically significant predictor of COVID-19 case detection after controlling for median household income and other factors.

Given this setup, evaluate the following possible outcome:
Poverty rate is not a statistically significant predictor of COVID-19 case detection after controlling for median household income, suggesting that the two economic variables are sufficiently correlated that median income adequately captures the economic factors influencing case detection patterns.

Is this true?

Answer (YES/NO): YES